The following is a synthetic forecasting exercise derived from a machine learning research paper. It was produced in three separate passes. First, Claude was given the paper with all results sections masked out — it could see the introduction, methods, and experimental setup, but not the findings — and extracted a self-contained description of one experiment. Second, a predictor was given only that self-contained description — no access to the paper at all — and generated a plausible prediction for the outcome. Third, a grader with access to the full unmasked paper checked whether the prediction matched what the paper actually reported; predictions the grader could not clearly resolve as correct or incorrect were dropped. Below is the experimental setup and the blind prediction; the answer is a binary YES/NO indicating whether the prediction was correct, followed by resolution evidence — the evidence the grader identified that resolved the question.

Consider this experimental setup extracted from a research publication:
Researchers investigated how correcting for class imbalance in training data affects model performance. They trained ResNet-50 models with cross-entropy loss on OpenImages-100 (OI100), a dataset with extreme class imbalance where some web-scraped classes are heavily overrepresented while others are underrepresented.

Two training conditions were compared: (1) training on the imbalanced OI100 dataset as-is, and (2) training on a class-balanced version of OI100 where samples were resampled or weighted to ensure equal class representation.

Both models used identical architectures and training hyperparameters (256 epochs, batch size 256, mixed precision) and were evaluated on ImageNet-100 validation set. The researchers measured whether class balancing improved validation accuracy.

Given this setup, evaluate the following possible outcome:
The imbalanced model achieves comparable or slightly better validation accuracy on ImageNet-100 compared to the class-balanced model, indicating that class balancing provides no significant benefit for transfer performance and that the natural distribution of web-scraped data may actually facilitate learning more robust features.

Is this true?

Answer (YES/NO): NO